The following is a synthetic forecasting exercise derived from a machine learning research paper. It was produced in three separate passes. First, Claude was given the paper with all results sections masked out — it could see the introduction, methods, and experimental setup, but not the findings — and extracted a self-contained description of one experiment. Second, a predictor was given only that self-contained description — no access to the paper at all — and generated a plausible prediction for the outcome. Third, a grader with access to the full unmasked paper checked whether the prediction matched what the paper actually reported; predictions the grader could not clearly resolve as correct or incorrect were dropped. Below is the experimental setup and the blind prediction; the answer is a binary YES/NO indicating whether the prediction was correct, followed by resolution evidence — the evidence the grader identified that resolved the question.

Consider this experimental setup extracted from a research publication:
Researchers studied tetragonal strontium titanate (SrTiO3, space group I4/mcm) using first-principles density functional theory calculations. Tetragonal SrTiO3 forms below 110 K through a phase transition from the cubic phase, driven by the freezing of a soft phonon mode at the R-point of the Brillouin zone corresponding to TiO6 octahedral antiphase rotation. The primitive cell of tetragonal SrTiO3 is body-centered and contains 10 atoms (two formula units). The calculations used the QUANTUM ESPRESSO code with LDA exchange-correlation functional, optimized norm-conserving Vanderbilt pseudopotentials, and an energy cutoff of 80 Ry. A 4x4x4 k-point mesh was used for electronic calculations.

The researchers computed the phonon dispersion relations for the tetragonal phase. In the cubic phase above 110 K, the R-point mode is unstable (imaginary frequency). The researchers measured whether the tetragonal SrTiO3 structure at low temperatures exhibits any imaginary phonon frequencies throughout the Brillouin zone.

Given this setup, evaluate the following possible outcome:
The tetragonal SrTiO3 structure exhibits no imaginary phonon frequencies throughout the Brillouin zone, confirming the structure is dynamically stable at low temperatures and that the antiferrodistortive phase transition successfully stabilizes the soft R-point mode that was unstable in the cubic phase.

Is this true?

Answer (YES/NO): YES